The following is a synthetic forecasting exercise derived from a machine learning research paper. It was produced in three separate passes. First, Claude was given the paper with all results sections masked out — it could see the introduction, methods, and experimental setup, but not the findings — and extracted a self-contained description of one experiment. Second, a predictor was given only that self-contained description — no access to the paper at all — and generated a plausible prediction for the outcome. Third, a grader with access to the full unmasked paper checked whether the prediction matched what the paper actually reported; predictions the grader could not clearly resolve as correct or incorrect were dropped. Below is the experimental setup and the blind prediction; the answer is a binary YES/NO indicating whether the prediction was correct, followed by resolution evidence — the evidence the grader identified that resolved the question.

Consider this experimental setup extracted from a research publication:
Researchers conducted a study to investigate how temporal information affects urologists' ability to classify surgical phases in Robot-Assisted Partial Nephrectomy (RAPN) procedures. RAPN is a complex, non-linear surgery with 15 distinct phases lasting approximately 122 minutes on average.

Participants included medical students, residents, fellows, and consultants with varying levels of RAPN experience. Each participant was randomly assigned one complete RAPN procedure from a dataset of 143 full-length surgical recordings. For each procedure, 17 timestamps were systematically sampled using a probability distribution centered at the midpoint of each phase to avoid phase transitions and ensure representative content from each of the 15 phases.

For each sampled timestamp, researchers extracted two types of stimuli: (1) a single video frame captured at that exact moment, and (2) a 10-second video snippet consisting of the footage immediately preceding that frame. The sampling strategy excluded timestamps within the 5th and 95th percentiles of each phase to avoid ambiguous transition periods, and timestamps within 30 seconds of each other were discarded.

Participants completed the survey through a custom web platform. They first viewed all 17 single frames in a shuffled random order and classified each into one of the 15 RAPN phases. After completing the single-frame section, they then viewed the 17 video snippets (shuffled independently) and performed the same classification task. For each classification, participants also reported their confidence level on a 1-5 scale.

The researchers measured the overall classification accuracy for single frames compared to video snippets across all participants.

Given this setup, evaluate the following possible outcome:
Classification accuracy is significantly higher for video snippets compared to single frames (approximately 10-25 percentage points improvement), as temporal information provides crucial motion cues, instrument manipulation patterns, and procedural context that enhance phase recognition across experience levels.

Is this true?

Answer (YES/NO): YES